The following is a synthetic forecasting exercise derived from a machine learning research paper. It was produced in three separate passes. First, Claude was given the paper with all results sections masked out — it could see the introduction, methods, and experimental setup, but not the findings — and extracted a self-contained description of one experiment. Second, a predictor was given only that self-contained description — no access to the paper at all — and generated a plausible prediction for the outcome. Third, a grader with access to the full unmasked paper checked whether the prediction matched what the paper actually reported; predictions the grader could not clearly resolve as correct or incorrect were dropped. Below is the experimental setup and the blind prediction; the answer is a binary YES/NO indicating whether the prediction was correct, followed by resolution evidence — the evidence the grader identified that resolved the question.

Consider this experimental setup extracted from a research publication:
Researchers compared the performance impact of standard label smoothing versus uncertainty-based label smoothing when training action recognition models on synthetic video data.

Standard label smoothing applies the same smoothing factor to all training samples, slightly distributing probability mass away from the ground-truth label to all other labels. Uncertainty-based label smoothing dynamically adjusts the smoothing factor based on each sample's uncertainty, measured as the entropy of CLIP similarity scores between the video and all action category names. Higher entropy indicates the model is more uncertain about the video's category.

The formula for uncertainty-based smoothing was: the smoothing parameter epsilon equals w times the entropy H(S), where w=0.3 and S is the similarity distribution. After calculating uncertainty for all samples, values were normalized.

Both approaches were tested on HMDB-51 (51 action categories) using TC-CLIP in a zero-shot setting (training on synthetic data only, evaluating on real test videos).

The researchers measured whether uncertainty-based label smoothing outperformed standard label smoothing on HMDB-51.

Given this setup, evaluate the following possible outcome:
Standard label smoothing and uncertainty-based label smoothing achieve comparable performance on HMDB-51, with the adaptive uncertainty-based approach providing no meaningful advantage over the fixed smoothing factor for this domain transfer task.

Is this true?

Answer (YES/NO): NO